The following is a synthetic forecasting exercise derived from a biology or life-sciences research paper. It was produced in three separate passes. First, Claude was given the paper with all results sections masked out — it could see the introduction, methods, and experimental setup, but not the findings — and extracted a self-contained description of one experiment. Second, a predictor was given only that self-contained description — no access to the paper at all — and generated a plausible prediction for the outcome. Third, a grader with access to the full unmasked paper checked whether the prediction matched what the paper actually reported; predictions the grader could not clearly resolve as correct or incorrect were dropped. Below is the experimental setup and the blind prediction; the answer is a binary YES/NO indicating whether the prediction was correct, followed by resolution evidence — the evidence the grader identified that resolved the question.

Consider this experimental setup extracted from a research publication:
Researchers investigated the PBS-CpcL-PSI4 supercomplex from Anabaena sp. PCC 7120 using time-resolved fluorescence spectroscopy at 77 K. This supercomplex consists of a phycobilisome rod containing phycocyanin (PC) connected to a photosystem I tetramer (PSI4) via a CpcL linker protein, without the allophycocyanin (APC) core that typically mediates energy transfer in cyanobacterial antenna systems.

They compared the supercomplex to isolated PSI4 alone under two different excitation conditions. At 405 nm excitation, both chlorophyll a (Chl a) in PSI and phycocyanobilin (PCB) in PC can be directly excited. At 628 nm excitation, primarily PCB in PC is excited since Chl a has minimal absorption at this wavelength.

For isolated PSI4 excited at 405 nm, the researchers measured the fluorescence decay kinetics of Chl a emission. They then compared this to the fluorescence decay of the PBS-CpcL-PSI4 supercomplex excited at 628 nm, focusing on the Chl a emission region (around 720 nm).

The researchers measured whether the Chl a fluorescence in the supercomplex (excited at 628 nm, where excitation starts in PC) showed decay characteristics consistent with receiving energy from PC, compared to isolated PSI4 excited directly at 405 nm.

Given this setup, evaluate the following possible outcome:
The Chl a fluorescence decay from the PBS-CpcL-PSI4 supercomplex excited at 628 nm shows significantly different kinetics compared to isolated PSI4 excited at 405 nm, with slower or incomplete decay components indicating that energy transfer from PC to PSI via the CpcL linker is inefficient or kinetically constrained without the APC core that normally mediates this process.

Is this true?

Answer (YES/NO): NO